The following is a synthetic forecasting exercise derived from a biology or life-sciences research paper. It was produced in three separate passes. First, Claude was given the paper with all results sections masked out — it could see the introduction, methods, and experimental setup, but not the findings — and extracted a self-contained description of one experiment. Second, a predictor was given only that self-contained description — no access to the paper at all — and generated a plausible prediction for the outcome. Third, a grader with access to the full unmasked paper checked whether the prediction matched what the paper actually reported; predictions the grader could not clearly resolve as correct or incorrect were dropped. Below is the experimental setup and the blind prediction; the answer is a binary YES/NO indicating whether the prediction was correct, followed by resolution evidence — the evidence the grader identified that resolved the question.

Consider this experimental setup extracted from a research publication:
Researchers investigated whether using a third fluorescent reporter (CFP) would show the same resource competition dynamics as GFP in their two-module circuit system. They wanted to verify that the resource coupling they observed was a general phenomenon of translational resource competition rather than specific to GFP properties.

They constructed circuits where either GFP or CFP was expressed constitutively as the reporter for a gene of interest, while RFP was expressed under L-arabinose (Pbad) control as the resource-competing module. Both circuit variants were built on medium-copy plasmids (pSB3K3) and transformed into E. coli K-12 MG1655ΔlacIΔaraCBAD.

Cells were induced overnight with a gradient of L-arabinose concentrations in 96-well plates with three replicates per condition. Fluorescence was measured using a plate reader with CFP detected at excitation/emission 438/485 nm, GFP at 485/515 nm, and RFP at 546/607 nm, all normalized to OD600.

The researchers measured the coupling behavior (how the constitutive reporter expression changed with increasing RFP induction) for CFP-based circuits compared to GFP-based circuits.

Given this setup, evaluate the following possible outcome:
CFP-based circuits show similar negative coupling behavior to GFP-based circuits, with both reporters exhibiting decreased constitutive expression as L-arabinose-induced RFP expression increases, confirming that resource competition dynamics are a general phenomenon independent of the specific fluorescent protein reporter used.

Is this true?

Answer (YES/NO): NO